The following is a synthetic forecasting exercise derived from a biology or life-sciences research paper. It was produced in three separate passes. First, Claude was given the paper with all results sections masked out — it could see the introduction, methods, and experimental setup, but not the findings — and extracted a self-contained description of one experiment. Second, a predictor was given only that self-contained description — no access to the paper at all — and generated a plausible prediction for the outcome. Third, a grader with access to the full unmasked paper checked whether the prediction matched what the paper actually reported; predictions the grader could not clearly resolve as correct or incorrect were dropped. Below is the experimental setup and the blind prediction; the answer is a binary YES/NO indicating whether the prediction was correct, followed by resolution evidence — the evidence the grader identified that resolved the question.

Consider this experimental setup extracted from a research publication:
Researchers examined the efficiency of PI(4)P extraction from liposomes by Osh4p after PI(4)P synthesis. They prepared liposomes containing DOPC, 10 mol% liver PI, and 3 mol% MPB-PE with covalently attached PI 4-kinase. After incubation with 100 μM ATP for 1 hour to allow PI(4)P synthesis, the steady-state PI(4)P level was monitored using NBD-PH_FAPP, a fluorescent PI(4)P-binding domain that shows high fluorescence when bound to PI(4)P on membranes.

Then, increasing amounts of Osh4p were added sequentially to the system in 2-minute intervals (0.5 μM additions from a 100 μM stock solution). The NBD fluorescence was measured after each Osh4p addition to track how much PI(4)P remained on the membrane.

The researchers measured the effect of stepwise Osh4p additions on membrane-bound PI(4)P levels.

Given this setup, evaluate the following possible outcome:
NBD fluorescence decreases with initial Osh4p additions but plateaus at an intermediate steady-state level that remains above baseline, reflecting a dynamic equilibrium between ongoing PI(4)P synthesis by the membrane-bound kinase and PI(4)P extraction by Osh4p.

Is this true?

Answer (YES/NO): NO